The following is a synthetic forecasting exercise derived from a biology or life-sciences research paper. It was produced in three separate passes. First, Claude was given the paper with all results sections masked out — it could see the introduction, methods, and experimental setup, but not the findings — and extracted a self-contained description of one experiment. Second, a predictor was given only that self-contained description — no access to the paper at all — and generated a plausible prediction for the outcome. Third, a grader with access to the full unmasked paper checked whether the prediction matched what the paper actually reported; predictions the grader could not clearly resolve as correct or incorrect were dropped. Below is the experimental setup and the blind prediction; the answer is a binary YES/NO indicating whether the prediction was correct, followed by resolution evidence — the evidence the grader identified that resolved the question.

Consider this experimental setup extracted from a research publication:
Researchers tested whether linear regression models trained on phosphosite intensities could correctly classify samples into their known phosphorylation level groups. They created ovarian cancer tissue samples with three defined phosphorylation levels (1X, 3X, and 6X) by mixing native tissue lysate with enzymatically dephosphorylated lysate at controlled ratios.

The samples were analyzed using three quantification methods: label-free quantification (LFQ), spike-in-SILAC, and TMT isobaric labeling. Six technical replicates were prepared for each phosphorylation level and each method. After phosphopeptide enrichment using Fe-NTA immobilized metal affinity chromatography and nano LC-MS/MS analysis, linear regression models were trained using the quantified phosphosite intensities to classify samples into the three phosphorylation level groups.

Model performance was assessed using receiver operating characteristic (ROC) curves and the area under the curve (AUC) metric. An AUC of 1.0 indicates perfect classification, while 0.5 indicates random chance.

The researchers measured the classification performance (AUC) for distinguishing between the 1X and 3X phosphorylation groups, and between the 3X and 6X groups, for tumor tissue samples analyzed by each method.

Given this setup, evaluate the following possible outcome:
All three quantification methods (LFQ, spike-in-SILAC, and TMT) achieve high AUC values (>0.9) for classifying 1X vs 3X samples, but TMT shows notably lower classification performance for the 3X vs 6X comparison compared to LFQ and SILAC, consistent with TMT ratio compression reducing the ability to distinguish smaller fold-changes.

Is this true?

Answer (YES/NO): NO